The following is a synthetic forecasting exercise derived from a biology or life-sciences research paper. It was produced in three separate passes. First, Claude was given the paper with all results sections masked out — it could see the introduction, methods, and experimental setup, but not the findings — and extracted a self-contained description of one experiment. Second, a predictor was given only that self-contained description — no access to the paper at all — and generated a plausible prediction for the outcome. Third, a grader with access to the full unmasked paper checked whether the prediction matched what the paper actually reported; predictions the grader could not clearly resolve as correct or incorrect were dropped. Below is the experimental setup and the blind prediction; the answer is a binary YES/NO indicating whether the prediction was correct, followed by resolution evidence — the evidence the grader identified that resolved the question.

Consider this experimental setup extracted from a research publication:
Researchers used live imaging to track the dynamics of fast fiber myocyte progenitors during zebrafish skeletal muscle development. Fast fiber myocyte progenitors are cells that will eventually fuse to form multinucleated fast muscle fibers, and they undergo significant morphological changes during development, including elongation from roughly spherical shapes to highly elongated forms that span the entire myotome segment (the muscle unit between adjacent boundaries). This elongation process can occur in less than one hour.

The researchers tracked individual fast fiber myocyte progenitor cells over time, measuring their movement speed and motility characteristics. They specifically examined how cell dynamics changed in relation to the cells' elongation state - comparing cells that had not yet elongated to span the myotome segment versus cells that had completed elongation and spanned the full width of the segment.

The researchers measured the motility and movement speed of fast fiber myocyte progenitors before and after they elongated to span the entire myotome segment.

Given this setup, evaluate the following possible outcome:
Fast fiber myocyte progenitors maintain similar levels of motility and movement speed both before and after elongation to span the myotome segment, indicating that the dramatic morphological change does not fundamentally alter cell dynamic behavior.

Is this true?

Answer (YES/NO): NO